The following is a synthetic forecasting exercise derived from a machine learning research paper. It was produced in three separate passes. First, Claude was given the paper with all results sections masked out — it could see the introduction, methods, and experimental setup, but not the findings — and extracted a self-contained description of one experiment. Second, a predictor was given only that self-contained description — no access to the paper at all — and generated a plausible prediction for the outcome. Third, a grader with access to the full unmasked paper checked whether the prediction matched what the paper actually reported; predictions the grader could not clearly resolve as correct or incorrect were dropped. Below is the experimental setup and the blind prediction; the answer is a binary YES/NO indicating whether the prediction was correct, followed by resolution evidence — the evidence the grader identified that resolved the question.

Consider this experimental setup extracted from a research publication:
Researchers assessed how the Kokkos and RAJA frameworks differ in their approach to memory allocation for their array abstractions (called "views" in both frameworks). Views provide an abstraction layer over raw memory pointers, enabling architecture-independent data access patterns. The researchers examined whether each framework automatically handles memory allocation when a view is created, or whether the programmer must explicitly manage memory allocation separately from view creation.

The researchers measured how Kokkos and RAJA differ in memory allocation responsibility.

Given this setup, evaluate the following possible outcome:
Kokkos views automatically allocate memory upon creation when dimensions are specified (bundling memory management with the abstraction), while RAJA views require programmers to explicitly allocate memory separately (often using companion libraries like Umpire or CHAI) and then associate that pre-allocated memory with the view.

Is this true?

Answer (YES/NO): YES